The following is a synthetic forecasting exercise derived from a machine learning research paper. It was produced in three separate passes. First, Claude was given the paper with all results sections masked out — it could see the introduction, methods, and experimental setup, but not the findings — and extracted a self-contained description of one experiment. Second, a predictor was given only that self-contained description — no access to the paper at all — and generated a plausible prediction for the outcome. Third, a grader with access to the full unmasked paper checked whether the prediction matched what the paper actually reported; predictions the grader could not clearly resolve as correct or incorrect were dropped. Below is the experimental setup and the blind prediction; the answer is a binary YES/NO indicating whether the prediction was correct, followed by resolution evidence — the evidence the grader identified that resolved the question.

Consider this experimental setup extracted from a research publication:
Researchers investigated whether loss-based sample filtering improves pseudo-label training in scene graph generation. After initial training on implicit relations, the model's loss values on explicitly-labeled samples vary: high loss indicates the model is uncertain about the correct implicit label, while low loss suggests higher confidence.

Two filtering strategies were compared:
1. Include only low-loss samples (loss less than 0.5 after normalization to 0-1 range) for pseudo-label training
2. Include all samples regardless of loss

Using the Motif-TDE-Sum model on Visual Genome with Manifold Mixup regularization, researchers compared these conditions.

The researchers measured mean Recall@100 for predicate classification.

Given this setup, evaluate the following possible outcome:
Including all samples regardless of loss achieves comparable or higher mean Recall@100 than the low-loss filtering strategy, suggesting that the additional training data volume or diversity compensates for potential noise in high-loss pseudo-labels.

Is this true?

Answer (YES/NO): YES